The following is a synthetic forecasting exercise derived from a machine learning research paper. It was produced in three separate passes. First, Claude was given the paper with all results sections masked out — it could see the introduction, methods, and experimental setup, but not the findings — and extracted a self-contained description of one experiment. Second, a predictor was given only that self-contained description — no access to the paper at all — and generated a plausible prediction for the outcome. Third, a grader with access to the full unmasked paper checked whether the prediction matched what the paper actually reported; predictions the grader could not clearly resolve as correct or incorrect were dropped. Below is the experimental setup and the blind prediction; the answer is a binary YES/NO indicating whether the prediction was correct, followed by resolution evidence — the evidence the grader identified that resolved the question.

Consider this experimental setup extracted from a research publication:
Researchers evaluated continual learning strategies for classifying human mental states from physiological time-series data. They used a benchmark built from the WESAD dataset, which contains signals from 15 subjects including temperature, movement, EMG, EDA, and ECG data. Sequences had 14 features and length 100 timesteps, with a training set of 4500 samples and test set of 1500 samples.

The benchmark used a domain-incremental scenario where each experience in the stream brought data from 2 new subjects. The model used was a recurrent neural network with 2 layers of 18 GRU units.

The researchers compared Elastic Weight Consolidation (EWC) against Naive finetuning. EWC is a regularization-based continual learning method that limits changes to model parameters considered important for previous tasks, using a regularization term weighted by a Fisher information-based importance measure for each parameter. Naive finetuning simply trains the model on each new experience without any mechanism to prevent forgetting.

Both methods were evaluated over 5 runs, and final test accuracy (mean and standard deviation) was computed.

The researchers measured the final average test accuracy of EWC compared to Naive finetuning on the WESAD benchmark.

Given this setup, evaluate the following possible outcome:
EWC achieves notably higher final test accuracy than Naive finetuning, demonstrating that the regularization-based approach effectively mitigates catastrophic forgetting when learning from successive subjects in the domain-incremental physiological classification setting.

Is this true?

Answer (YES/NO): NO